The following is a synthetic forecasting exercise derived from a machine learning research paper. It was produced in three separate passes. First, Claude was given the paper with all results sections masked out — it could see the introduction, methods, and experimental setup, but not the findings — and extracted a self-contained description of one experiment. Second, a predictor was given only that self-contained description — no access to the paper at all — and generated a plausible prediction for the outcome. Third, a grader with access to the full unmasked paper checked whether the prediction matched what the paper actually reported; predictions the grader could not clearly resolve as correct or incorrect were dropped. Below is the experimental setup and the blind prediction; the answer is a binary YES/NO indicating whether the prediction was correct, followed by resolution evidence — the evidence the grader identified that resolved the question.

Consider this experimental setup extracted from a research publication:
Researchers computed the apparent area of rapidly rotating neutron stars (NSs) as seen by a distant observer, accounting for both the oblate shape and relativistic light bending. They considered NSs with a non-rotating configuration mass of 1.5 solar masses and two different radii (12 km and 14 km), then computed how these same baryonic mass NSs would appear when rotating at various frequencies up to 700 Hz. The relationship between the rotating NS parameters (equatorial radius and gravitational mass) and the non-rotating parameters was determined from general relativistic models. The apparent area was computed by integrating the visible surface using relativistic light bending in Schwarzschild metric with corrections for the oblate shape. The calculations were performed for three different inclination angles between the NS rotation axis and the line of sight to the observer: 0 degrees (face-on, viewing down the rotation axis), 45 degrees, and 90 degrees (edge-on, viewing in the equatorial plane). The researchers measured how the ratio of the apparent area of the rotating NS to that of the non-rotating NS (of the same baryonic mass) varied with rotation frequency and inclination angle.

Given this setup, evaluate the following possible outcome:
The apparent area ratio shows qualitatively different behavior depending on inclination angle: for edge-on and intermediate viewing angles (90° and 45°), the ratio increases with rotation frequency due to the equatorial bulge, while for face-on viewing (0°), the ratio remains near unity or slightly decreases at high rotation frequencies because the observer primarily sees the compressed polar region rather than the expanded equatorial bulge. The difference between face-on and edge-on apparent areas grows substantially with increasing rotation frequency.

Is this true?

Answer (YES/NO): NO